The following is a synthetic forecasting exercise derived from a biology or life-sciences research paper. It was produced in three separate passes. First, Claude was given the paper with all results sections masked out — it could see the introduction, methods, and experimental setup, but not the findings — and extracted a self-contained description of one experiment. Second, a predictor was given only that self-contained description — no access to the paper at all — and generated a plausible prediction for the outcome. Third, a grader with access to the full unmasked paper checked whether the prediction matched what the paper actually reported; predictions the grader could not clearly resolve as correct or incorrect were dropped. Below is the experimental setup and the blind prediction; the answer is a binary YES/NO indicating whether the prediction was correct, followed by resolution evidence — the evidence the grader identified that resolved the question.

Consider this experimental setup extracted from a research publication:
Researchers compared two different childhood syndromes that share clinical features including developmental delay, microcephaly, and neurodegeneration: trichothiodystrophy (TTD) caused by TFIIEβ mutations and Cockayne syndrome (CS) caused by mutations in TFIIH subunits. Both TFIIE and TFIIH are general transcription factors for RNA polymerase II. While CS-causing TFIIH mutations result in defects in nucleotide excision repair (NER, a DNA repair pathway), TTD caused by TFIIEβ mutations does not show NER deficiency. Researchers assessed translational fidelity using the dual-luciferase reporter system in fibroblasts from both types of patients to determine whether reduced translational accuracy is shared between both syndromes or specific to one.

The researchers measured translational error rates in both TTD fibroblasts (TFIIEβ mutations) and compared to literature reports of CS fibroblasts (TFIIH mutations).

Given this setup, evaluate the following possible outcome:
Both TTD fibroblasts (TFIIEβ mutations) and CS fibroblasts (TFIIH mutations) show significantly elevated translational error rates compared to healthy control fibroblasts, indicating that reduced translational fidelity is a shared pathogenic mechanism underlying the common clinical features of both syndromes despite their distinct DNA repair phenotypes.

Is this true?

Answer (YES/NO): YES